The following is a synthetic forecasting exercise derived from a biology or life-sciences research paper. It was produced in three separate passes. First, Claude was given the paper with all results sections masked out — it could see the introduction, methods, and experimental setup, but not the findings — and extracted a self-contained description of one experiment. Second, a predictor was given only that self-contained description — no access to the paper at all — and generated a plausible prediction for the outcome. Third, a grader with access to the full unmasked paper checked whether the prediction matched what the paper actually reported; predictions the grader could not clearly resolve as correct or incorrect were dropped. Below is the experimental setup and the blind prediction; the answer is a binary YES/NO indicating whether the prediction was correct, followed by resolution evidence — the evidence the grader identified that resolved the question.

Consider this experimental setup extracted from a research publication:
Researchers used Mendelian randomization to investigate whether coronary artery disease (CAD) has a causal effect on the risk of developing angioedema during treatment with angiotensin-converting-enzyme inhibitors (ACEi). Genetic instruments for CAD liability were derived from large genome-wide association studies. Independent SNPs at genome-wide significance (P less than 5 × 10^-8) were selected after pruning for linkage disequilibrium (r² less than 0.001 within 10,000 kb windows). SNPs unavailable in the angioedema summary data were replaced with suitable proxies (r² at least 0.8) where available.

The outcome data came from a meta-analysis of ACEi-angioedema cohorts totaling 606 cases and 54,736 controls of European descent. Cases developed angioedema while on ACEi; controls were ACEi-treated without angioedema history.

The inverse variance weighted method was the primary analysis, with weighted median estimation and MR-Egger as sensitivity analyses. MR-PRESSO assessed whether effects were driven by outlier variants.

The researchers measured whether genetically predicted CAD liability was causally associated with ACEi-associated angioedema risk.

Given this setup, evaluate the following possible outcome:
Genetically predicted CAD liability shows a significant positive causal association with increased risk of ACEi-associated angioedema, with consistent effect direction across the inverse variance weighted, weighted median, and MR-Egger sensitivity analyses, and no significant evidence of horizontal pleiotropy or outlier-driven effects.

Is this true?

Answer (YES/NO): NO